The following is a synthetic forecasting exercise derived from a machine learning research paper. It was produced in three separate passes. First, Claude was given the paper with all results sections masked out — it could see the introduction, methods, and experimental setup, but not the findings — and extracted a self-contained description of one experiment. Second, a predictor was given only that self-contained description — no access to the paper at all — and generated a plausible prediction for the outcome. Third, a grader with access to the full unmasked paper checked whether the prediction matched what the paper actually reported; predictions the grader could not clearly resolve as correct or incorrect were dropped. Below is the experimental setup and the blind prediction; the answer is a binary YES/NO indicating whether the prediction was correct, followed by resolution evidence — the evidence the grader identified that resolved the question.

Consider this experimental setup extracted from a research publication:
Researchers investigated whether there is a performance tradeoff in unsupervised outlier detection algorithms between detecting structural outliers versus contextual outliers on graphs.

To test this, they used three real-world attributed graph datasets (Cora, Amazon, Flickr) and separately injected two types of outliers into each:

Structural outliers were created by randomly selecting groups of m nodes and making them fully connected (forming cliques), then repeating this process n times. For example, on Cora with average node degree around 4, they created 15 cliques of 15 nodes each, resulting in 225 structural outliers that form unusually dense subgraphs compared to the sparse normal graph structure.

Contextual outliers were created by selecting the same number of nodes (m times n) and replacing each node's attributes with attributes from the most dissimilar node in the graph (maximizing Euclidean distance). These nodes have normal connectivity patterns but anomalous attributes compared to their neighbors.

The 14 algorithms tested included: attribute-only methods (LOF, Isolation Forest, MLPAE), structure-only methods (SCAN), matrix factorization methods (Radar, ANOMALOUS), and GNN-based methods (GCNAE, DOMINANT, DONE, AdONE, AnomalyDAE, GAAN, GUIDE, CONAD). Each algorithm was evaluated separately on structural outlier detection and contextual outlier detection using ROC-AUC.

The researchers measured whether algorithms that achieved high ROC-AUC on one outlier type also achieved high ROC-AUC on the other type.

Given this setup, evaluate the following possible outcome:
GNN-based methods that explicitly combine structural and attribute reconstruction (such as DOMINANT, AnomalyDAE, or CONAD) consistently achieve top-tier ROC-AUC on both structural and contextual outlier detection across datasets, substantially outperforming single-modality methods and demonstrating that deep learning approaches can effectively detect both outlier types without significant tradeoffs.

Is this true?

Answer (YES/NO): NO